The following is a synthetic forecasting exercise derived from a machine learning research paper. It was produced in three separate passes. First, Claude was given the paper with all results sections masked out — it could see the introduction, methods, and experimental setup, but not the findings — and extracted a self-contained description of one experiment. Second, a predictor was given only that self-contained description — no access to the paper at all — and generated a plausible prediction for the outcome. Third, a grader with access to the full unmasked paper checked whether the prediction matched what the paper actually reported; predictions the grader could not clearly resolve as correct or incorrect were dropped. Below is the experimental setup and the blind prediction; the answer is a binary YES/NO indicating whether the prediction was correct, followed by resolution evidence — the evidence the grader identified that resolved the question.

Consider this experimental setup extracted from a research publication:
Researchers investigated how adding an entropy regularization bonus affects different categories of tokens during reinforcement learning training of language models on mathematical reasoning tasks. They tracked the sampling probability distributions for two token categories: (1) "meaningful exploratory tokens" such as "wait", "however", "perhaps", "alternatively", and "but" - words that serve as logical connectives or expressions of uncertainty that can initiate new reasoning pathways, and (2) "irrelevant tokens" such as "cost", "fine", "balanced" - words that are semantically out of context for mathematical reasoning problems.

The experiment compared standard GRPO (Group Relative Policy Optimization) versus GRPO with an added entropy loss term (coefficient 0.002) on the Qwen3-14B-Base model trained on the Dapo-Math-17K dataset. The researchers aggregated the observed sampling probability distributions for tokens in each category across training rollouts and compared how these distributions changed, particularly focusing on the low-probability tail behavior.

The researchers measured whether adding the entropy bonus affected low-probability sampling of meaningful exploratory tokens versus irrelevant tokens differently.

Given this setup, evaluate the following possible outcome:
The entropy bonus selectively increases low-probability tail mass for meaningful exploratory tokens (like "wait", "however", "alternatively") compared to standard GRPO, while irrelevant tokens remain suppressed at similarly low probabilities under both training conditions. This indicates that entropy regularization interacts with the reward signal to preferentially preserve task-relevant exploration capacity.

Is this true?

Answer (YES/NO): NO